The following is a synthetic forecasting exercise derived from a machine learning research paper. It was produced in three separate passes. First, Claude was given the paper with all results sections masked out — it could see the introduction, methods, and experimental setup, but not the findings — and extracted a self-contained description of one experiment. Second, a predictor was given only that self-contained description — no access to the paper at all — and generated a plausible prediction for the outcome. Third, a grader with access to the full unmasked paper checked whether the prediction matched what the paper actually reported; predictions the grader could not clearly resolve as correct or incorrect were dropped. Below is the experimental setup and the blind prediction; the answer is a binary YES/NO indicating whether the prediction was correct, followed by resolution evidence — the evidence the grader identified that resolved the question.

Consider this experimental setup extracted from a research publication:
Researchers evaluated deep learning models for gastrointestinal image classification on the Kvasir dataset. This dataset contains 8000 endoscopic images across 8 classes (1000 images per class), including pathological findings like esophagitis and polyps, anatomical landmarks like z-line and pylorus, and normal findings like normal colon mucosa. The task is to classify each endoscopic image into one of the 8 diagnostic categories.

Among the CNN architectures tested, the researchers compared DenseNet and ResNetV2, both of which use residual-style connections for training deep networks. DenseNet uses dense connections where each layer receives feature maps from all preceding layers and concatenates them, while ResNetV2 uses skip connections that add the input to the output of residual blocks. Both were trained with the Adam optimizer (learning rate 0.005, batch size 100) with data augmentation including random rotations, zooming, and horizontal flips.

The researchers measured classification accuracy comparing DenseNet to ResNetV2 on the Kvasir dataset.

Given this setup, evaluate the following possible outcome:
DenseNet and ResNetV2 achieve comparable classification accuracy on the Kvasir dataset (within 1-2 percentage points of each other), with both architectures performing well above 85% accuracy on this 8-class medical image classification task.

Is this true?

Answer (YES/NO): YES